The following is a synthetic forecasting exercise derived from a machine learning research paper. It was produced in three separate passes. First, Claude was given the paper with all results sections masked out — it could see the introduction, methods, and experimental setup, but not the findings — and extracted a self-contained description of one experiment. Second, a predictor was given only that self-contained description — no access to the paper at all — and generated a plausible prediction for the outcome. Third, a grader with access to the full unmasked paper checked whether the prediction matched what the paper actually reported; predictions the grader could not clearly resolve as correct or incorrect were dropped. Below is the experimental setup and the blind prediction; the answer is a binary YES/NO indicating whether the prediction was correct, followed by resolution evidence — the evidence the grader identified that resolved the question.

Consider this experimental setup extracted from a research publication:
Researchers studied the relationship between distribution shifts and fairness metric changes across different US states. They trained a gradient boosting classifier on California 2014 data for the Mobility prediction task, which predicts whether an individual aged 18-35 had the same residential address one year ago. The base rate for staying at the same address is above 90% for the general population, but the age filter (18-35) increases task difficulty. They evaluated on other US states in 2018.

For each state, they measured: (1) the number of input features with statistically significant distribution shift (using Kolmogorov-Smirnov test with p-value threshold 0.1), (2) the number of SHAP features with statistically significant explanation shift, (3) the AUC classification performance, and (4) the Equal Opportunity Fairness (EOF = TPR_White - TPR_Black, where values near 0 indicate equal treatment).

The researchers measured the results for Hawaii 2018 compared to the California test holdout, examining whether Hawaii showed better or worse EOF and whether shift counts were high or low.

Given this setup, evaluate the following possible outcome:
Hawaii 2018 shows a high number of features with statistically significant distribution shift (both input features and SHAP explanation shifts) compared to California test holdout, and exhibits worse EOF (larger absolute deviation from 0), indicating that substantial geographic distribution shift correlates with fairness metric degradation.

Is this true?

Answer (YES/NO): YES